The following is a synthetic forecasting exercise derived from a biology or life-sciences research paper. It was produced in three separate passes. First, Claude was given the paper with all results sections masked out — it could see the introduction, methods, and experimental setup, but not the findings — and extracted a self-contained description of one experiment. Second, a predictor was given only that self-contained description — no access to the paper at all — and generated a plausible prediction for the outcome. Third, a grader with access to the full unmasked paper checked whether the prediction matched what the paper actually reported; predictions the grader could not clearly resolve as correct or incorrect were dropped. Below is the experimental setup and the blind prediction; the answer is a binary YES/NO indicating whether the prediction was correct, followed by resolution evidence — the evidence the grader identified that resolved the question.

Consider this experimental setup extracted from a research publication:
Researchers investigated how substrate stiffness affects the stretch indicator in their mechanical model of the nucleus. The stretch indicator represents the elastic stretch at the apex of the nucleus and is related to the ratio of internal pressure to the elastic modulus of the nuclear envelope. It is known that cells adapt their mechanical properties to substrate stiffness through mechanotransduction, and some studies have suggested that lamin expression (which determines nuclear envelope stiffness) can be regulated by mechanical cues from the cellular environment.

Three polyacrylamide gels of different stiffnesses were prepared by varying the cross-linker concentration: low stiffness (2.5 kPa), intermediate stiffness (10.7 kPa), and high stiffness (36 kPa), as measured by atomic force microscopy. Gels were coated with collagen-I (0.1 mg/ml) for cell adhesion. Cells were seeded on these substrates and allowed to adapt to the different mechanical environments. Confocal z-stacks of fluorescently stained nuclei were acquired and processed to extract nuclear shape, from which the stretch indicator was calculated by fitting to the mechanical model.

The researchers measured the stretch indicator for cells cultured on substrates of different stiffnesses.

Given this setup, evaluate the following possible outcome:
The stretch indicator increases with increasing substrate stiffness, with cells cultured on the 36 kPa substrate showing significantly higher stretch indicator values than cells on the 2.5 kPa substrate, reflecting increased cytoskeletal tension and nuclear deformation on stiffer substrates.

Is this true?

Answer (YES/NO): NO